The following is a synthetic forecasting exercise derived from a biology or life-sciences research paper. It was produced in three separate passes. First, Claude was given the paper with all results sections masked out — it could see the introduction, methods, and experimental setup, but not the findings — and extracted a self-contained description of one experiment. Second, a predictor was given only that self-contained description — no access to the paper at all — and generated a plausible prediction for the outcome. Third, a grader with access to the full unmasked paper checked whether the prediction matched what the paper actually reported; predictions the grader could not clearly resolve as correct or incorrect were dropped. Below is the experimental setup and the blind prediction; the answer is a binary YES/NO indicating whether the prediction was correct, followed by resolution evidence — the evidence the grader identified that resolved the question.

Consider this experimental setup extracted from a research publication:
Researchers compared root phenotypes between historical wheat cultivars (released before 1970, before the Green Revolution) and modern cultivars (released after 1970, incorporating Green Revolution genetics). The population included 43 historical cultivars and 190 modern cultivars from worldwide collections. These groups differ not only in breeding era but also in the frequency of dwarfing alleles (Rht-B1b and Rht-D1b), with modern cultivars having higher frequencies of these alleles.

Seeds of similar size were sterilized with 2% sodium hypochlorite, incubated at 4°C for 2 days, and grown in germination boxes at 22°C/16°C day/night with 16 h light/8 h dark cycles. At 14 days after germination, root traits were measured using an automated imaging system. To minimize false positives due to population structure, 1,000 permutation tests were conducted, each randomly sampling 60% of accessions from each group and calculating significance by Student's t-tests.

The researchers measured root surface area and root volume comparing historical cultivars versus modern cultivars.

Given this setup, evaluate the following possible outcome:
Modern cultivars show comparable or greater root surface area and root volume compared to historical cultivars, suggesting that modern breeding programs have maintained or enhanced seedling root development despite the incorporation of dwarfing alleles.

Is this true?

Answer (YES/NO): YES